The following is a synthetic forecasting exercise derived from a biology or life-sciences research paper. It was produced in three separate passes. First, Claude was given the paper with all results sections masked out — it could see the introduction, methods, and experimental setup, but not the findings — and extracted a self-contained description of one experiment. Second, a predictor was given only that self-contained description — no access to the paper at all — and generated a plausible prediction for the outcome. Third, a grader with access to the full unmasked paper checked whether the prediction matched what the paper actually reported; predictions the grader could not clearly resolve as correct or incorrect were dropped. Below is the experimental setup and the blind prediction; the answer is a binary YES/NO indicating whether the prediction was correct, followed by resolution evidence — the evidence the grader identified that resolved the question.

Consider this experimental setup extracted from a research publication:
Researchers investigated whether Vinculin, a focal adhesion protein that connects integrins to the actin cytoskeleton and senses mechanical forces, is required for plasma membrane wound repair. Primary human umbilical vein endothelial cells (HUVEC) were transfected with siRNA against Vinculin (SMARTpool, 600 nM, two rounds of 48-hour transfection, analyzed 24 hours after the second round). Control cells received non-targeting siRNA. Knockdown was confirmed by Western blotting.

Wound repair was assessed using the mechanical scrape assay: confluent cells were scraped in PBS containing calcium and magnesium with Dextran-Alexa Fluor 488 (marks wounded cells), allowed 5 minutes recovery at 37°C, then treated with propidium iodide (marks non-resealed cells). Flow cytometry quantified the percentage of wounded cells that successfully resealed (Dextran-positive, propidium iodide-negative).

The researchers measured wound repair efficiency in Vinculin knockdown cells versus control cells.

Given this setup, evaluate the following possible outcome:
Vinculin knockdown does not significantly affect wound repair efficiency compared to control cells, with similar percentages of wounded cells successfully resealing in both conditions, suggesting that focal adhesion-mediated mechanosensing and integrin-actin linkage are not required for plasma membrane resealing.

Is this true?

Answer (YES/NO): YES